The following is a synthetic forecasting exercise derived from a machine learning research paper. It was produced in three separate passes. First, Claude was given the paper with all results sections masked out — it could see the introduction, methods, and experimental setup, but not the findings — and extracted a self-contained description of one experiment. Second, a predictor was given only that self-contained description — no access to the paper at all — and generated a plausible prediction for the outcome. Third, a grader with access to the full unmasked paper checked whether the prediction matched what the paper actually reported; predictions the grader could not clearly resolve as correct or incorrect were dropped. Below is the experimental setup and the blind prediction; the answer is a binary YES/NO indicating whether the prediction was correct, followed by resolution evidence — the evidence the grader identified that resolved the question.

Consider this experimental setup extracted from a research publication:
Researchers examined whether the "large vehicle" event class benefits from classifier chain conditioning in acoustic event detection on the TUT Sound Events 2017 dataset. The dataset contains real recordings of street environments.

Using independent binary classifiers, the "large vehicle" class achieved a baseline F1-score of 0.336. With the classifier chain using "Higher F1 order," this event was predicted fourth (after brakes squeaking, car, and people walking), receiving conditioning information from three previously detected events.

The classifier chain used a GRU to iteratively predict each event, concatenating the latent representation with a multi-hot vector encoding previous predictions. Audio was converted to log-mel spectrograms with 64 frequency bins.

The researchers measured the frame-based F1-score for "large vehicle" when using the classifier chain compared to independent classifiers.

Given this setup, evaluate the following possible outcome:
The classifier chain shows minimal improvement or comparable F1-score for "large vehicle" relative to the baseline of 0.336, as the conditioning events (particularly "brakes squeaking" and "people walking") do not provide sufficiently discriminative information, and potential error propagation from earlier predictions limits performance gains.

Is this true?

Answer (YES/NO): NO